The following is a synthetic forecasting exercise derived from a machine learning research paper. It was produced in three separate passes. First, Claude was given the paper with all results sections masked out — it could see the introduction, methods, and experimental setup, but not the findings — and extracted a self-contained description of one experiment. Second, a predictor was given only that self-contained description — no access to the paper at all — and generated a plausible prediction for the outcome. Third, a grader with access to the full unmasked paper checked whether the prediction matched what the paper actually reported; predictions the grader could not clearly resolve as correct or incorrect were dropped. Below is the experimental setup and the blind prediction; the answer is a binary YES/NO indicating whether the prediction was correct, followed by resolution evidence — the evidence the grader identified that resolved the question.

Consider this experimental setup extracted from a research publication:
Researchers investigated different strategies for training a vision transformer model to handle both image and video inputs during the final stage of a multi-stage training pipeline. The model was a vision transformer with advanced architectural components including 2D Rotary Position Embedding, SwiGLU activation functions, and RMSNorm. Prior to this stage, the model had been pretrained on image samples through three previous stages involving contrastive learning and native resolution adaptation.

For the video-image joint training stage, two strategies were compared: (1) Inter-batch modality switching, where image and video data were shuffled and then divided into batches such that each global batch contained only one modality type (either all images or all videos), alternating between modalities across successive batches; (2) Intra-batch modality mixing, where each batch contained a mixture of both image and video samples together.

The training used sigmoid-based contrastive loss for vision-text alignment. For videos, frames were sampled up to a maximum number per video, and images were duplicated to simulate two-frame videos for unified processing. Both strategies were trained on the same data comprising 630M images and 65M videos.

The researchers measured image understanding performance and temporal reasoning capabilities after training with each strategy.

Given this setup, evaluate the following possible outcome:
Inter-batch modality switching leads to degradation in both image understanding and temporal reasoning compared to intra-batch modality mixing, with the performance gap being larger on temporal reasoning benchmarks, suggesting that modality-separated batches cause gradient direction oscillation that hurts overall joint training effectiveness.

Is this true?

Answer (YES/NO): NO